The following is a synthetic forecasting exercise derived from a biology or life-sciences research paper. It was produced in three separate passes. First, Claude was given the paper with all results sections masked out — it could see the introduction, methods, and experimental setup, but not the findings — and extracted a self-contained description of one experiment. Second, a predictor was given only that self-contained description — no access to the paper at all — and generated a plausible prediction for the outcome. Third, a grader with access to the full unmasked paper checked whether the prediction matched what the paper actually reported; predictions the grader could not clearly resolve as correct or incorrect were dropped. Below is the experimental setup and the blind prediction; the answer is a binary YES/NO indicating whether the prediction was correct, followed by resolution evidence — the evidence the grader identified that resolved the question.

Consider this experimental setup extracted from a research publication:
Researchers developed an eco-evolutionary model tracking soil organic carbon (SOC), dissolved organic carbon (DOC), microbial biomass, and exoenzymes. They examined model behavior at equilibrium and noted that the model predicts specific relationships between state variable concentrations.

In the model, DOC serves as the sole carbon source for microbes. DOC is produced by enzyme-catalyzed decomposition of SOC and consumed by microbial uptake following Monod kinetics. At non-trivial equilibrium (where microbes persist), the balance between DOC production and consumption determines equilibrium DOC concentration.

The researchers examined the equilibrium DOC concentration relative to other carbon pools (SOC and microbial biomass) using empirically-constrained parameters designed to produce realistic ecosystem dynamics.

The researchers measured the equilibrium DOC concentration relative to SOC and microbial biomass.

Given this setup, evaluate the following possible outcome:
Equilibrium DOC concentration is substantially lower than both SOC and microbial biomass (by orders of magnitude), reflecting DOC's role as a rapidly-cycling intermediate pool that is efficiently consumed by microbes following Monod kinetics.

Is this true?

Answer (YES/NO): YES